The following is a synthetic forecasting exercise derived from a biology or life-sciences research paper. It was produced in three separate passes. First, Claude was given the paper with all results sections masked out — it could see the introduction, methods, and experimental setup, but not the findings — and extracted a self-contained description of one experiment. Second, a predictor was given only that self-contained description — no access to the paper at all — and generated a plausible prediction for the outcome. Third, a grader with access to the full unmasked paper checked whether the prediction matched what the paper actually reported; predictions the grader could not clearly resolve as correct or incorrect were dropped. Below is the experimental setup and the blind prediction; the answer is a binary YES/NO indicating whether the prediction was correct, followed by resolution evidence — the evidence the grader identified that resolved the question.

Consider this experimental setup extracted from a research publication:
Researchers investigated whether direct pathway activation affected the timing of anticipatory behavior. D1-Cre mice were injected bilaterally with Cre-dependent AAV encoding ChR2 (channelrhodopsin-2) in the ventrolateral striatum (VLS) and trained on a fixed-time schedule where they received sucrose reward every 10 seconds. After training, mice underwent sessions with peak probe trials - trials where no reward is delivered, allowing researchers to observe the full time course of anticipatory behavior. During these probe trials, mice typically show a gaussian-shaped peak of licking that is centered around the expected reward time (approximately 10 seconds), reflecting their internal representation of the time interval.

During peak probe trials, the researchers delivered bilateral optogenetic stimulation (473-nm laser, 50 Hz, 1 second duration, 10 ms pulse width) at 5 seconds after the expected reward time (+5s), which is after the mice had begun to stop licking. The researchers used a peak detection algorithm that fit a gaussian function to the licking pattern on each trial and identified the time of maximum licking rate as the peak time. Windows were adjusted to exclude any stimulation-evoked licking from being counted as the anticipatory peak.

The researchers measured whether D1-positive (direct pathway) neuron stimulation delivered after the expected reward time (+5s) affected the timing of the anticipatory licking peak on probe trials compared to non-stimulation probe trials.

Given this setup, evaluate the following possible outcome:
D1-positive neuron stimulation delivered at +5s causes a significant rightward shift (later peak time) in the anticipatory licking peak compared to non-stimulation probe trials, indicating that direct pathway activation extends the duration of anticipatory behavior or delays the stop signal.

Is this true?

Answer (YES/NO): NO